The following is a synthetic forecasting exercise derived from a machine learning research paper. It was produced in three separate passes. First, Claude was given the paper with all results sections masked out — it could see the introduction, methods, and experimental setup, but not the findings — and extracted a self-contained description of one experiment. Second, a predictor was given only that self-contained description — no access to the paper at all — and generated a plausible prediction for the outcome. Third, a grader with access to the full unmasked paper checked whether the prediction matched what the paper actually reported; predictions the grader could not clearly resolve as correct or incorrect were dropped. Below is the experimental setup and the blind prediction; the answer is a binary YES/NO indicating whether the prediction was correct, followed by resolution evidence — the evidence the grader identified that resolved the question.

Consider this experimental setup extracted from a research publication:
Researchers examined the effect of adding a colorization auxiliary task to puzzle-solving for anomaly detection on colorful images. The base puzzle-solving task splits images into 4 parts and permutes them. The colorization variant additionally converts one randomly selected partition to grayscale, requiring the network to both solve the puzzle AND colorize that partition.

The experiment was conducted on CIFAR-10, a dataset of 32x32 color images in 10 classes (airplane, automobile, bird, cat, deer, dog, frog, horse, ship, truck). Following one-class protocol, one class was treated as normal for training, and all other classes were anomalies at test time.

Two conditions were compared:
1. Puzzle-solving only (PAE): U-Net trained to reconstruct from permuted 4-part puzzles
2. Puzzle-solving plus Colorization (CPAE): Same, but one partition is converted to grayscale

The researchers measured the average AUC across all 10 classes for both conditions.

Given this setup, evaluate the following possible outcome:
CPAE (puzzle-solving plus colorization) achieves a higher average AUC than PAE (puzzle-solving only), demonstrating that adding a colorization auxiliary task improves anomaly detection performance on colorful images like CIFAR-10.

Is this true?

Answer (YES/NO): YES